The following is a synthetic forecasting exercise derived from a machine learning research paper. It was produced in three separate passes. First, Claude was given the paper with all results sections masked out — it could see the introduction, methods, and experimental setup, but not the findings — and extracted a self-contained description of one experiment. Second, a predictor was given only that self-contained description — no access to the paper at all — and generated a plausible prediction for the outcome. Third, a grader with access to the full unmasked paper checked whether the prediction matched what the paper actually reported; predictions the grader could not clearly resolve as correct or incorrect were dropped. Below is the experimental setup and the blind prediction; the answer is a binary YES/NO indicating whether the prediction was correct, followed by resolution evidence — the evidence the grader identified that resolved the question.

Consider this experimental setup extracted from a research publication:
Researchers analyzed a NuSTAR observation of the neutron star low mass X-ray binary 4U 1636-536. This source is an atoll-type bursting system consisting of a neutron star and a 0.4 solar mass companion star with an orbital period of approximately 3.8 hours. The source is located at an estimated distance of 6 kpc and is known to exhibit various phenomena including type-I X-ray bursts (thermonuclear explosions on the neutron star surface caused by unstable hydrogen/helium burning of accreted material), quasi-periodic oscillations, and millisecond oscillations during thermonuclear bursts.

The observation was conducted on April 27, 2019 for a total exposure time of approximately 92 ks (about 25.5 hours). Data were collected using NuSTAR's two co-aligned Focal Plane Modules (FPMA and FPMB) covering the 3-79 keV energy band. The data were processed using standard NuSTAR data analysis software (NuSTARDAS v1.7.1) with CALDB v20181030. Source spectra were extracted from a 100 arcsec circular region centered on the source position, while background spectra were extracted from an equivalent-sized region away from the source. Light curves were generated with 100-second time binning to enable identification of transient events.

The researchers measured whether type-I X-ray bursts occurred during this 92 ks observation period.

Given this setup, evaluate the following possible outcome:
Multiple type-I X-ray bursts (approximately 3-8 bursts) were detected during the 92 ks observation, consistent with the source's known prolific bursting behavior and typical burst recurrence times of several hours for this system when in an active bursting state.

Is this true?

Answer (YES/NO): NO